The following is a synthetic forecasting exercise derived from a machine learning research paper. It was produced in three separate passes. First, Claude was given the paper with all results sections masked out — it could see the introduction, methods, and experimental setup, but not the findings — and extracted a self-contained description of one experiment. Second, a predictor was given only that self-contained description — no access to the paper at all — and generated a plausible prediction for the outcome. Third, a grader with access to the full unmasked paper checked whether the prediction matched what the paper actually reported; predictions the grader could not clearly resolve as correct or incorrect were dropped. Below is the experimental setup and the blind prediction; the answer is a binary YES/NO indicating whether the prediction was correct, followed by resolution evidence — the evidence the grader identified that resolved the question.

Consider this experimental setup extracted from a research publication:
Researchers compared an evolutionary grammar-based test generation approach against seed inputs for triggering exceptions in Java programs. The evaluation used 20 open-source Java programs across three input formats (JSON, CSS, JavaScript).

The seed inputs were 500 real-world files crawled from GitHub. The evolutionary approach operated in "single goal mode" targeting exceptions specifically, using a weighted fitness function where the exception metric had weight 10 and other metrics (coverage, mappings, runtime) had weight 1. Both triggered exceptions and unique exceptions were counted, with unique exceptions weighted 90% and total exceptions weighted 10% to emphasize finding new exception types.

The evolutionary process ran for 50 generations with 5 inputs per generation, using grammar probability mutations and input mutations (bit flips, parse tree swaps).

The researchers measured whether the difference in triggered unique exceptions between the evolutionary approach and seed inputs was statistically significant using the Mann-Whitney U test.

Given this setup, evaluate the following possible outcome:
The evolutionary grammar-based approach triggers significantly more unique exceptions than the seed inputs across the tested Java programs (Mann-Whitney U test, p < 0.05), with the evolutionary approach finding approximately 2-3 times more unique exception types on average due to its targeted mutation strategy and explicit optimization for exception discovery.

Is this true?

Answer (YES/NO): YES